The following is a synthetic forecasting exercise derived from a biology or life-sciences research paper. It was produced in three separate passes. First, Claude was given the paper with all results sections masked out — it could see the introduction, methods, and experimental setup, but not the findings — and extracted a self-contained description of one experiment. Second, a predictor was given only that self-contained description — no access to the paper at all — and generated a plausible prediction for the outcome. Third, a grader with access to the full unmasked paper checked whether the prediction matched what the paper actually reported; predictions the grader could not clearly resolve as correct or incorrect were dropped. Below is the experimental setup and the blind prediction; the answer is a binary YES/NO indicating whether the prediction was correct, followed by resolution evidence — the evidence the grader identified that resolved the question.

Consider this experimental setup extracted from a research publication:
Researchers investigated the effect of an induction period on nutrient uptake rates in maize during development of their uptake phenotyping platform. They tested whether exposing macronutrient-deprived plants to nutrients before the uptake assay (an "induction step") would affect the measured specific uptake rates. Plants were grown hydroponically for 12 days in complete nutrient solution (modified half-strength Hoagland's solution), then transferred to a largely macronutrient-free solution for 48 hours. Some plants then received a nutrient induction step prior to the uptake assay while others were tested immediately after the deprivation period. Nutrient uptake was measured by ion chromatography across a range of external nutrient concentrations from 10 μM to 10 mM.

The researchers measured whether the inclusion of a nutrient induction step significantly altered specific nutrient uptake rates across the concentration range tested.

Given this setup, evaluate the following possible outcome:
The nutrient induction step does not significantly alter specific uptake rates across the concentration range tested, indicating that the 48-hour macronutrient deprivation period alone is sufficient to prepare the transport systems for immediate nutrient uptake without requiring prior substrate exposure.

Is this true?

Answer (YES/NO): YES